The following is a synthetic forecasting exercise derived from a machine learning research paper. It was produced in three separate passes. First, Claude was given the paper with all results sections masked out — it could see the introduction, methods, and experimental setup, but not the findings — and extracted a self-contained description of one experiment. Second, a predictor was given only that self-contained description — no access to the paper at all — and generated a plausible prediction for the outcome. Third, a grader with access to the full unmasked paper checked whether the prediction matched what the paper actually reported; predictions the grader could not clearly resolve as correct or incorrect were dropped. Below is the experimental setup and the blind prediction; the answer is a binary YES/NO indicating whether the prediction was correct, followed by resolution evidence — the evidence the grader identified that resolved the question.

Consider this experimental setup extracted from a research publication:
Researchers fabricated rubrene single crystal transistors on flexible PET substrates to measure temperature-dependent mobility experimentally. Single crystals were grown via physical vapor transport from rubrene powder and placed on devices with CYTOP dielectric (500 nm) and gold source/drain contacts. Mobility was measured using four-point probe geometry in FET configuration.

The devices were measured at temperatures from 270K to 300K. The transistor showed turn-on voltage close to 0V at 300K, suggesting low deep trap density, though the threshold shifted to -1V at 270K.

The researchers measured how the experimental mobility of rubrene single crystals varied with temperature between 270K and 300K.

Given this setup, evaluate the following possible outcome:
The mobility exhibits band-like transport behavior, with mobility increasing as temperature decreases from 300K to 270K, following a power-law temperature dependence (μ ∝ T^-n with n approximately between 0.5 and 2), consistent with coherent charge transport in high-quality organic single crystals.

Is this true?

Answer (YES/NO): YES